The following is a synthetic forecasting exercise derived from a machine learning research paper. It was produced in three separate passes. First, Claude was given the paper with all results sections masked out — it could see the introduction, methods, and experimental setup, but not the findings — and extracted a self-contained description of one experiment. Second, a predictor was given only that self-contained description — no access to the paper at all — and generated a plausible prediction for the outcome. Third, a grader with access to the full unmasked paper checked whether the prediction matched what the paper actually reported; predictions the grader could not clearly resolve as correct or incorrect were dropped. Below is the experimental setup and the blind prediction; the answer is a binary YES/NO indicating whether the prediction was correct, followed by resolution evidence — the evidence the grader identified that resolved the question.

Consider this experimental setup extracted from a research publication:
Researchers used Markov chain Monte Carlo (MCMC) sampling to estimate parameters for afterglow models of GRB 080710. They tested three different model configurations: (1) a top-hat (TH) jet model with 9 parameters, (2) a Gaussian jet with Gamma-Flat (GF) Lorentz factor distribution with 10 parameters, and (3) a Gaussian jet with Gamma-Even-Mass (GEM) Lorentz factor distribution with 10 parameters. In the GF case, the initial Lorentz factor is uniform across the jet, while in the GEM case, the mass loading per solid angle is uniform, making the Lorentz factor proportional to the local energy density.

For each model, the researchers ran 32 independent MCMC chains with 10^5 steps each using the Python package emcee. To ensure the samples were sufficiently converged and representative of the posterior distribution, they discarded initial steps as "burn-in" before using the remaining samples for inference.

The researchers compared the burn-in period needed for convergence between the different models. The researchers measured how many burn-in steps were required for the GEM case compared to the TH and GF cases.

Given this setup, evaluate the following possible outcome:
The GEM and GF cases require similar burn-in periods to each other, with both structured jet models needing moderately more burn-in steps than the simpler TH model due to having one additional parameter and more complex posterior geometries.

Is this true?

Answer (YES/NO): NO